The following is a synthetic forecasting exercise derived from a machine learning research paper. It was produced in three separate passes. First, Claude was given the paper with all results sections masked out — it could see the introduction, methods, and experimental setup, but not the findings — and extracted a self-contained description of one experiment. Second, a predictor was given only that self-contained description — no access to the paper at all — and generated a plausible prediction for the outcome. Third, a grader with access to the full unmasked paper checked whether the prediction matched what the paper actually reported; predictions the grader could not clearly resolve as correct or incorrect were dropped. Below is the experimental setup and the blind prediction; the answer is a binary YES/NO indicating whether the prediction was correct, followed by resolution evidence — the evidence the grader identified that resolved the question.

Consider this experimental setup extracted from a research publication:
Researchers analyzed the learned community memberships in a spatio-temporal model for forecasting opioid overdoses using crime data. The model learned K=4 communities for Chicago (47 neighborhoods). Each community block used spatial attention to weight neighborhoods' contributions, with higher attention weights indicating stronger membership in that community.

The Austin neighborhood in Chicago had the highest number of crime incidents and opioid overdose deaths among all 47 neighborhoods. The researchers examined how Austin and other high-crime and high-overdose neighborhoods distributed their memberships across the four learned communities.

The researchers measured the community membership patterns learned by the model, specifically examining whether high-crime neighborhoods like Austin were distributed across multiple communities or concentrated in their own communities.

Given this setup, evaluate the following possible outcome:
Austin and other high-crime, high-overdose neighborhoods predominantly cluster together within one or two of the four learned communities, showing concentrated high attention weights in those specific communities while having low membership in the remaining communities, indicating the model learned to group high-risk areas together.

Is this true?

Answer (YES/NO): NO